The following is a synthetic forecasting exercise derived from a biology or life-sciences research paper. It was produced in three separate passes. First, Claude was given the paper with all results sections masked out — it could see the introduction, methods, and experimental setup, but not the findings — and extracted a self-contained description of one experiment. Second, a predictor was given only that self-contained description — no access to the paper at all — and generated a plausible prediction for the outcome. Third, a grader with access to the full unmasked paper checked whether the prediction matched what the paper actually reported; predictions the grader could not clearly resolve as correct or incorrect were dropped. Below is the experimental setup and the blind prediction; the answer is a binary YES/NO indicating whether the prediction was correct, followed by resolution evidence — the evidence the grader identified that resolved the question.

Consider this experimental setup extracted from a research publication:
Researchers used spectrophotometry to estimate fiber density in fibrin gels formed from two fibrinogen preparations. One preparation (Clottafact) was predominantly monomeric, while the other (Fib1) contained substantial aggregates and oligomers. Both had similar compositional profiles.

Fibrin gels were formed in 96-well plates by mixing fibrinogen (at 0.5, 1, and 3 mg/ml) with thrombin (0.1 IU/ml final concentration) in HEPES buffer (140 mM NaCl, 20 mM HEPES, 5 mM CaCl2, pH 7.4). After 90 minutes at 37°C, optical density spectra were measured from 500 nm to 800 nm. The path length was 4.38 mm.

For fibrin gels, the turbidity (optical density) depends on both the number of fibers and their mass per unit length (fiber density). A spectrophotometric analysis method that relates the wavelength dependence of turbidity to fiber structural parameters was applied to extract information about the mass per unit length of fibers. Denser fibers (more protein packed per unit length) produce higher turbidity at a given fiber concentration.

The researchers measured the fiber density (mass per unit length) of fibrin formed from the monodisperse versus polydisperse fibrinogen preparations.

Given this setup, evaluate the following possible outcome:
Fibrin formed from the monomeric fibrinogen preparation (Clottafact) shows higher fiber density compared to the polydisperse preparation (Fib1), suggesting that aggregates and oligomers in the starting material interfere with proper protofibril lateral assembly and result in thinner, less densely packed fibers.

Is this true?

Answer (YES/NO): YES